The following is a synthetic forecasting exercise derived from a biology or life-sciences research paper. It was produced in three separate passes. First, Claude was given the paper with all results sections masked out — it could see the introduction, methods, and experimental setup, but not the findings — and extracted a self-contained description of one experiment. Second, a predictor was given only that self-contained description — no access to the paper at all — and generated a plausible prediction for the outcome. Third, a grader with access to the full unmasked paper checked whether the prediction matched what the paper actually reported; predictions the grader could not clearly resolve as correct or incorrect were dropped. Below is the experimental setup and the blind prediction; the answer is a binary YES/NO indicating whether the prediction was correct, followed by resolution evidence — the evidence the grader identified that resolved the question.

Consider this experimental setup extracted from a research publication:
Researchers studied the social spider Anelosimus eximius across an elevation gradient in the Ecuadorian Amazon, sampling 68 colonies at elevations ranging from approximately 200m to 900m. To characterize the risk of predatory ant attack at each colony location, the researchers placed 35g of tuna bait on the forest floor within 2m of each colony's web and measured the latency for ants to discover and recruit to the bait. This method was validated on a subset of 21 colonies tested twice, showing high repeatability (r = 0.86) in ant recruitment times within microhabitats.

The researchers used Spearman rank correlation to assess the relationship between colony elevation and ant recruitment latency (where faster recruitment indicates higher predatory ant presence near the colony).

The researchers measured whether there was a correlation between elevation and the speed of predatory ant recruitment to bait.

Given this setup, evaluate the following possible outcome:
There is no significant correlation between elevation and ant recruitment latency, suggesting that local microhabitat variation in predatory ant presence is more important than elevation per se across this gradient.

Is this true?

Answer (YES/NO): NO